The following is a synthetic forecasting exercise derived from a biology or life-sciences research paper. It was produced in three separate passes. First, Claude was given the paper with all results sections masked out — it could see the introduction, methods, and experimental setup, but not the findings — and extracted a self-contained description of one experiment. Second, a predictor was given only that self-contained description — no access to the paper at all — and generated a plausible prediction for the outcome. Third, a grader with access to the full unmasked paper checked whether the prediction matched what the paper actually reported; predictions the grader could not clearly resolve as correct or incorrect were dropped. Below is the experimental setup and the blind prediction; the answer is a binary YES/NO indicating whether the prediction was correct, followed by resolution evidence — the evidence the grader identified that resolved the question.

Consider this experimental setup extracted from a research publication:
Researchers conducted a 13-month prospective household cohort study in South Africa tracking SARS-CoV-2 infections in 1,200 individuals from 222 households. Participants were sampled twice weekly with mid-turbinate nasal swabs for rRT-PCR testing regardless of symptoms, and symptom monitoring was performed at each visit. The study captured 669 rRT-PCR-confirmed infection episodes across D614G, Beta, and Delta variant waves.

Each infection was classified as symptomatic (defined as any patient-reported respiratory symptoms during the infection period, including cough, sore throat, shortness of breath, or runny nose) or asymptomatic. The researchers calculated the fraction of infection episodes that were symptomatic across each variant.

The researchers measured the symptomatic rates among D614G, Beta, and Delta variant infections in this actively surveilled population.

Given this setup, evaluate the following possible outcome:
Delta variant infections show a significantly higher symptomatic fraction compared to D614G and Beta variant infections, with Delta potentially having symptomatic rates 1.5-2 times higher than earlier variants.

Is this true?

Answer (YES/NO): NO